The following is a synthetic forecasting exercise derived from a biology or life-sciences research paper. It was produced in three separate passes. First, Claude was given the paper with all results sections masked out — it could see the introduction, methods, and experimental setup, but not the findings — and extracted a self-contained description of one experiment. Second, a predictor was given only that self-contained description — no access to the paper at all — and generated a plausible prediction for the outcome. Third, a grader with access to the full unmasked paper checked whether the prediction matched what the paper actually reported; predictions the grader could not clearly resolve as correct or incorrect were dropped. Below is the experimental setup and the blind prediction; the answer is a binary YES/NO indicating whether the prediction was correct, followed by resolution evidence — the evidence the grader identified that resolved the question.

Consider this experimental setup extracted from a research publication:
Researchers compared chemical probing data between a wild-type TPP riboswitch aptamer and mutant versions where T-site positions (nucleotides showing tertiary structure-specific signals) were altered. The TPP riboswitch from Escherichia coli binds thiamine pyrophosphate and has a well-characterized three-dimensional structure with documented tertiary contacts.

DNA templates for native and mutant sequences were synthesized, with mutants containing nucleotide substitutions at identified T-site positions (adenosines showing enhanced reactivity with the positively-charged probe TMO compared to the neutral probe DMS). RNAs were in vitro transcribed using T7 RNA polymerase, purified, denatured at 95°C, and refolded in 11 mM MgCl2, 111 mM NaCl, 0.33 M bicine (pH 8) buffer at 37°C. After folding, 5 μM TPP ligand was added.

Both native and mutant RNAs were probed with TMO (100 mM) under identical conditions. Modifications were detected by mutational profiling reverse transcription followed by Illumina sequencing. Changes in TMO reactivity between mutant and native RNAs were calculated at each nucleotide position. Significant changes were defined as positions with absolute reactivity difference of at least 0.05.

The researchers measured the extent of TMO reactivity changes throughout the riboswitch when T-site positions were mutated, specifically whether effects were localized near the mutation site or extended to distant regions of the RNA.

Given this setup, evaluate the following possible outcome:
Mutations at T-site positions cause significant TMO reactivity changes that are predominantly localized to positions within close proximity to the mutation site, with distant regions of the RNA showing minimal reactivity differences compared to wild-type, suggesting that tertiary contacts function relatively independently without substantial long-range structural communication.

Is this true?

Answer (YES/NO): YES